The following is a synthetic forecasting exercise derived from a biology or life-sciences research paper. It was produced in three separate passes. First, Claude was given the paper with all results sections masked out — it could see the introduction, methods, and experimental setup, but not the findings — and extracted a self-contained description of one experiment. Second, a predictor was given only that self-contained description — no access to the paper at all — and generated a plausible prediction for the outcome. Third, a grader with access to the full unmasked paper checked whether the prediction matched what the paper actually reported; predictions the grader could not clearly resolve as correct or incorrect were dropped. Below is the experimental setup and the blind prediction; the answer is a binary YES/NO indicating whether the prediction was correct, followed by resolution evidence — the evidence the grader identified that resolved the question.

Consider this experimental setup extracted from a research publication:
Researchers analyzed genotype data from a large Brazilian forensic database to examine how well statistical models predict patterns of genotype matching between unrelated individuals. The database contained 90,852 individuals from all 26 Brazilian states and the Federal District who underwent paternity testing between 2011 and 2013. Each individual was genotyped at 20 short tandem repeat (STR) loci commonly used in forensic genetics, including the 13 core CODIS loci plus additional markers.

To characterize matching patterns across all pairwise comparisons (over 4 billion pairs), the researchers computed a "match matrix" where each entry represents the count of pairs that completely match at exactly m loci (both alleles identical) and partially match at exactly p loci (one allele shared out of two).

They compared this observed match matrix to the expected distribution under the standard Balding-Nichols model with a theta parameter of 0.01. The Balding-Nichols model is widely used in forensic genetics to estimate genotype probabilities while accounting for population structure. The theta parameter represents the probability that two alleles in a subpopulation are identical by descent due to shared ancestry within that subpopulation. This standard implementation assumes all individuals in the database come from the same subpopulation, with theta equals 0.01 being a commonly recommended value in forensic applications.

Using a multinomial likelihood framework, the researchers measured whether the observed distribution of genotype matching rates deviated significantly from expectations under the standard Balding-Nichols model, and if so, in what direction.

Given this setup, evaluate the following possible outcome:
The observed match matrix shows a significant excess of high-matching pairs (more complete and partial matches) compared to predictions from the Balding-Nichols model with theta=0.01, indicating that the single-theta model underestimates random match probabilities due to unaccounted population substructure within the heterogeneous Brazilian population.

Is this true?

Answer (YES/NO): NO